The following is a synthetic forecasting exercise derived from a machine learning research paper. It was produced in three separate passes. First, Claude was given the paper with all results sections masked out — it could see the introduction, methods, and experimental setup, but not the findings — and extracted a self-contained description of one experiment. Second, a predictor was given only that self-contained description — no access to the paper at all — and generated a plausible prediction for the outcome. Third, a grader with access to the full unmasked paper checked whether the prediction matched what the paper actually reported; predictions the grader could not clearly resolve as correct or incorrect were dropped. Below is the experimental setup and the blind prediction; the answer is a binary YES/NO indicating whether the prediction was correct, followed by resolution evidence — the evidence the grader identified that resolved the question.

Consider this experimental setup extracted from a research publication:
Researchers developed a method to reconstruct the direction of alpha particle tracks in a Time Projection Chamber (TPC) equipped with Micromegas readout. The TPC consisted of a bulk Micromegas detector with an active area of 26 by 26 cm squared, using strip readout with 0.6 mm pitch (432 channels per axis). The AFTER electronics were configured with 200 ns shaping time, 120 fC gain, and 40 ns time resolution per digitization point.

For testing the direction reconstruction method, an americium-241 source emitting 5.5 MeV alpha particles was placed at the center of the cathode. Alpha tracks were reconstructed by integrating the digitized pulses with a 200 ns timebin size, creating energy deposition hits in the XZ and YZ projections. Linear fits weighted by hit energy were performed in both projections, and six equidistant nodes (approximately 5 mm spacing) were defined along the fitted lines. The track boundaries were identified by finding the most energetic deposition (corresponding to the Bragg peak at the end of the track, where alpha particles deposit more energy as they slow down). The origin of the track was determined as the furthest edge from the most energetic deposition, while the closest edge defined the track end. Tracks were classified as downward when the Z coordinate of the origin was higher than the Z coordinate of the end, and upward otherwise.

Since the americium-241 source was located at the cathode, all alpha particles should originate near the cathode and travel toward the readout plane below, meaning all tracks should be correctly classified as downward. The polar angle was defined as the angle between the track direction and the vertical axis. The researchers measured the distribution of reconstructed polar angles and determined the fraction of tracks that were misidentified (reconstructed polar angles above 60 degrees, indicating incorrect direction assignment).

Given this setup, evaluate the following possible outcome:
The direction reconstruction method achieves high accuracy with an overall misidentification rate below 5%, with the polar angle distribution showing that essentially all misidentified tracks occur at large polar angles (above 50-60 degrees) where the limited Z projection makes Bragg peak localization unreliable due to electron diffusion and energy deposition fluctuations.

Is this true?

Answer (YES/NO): YES